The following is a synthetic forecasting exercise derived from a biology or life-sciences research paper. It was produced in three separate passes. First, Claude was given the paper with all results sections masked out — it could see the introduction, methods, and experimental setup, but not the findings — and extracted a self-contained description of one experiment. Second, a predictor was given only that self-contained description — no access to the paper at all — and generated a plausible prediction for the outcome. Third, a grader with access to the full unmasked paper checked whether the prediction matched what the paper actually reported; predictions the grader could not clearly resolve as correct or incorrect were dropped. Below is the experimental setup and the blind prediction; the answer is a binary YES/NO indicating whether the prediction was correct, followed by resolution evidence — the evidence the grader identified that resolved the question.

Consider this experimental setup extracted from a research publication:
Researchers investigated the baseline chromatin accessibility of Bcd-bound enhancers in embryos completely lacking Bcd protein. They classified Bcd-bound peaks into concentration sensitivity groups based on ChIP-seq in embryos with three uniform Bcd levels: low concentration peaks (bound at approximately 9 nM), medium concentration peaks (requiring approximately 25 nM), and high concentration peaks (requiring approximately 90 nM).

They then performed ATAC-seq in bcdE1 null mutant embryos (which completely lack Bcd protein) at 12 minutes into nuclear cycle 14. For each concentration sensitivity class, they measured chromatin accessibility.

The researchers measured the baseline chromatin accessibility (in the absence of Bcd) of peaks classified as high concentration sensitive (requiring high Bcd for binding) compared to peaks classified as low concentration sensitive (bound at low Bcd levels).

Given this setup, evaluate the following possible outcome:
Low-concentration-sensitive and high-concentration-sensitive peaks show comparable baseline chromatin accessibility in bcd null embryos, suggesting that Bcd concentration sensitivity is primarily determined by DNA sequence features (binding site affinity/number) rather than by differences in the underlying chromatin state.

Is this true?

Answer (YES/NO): NO